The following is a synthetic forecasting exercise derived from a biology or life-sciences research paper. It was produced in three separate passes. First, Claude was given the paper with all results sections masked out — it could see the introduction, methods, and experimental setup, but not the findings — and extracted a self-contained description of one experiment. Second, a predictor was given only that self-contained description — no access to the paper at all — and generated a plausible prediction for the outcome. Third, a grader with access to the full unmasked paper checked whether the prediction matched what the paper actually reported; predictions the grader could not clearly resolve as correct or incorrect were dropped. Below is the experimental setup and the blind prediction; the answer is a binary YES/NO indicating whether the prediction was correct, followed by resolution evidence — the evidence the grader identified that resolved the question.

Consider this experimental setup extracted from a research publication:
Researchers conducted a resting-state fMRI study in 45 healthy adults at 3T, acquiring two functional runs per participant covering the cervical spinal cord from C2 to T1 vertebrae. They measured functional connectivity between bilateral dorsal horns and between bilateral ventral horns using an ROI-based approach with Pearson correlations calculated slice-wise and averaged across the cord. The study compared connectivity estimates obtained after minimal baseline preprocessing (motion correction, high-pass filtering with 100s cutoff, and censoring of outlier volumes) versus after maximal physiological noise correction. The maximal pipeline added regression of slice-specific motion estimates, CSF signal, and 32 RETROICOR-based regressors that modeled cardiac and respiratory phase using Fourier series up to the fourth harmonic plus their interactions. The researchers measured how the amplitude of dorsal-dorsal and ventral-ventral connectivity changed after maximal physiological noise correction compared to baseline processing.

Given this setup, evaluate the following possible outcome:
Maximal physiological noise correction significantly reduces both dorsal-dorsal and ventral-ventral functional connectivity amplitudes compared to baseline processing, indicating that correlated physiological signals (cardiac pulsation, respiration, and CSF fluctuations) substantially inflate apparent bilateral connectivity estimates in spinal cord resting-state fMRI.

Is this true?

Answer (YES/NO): YES